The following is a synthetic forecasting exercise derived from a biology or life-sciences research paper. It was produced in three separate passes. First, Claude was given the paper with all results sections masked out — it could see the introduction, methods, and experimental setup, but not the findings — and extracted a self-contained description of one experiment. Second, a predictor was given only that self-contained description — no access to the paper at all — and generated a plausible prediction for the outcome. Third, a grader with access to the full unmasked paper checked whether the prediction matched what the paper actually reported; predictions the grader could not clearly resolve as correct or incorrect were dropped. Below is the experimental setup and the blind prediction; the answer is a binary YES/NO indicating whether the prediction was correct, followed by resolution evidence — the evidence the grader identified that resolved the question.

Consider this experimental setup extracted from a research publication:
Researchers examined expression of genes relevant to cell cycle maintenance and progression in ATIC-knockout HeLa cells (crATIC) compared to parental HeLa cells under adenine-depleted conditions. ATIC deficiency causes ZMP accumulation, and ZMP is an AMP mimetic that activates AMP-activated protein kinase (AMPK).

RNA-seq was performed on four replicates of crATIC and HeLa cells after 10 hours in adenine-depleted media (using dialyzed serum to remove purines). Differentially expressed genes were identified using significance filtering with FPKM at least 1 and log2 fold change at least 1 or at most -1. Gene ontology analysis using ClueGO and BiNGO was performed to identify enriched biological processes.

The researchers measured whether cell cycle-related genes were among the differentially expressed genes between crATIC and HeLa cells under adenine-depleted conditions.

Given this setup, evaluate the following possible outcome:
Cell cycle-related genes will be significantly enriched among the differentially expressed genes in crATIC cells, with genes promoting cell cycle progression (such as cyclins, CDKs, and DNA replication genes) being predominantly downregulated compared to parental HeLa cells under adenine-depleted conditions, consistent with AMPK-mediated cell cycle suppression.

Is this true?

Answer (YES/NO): NO